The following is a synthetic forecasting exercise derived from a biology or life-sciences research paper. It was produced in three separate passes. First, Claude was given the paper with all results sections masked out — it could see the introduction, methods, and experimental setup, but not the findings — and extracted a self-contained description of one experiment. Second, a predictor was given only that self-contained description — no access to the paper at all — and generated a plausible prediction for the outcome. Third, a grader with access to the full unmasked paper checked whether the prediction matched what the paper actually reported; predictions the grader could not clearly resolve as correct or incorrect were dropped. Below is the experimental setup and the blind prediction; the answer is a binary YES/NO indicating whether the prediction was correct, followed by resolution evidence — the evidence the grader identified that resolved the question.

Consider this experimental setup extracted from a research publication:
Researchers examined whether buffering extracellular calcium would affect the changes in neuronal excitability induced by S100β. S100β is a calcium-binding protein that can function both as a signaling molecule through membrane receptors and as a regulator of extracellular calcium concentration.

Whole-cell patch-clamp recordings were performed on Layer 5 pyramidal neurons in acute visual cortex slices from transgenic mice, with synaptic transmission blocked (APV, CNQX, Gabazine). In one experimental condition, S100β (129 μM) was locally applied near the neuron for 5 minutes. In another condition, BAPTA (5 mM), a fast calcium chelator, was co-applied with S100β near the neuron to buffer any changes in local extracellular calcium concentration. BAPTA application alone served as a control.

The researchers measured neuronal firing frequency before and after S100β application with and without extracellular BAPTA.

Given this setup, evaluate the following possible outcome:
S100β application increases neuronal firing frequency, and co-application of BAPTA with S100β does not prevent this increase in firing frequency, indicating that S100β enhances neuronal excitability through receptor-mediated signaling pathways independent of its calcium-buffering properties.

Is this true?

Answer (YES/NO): NO